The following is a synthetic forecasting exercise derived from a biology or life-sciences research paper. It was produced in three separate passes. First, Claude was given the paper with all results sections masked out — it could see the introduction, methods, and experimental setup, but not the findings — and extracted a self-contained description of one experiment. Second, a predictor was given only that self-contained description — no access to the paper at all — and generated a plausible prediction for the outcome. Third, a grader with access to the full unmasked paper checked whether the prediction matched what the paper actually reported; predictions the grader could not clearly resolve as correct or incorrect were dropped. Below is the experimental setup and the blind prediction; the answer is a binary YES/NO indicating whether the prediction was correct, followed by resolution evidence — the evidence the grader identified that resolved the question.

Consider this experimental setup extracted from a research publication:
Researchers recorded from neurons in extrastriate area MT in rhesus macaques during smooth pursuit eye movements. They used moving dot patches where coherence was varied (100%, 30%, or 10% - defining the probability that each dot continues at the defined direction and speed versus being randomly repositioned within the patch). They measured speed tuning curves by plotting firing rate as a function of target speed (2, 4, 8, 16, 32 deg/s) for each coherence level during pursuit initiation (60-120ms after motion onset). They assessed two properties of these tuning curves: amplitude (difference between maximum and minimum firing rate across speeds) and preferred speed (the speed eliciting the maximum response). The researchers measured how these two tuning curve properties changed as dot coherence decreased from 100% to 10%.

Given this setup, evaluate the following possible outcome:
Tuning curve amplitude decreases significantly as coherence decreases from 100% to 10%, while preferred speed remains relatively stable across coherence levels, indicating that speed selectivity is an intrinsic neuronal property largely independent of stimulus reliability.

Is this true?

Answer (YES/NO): YES